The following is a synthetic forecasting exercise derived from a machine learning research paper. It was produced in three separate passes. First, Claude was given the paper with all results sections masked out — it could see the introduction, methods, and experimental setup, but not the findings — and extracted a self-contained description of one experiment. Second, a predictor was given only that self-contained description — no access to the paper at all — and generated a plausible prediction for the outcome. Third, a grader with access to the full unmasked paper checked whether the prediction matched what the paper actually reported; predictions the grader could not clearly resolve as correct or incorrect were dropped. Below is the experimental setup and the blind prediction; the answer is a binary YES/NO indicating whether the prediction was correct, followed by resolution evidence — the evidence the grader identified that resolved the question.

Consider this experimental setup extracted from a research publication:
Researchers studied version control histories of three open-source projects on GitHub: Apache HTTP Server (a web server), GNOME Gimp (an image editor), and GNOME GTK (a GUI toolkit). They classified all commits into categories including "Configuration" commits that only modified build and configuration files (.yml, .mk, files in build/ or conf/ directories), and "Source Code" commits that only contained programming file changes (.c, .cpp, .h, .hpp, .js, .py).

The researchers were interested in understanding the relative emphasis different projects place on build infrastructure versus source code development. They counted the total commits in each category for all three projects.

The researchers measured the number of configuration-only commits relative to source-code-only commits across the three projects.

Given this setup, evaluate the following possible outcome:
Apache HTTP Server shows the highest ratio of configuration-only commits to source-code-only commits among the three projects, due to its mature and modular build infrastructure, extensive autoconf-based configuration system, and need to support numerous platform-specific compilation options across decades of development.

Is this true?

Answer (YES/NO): YES